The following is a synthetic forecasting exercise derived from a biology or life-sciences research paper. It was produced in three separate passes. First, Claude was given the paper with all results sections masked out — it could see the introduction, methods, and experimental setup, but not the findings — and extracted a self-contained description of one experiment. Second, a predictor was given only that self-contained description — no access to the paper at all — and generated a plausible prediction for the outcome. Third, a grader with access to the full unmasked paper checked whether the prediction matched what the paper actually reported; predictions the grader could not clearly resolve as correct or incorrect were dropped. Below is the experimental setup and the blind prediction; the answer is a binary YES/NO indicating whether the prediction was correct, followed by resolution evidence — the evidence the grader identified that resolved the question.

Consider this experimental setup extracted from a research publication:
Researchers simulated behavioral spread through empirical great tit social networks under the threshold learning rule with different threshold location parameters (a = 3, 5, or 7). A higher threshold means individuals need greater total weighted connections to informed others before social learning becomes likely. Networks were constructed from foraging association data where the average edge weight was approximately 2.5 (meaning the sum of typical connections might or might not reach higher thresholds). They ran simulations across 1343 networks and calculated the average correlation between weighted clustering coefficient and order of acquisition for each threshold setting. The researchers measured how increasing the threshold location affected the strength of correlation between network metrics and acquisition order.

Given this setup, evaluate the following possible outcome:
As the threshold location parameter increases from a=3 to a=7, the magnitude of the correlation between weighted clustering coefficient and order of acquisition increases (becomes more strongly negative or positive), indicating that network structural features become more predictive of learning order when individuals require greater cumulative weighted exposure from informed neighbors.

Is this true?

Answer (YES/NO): NO